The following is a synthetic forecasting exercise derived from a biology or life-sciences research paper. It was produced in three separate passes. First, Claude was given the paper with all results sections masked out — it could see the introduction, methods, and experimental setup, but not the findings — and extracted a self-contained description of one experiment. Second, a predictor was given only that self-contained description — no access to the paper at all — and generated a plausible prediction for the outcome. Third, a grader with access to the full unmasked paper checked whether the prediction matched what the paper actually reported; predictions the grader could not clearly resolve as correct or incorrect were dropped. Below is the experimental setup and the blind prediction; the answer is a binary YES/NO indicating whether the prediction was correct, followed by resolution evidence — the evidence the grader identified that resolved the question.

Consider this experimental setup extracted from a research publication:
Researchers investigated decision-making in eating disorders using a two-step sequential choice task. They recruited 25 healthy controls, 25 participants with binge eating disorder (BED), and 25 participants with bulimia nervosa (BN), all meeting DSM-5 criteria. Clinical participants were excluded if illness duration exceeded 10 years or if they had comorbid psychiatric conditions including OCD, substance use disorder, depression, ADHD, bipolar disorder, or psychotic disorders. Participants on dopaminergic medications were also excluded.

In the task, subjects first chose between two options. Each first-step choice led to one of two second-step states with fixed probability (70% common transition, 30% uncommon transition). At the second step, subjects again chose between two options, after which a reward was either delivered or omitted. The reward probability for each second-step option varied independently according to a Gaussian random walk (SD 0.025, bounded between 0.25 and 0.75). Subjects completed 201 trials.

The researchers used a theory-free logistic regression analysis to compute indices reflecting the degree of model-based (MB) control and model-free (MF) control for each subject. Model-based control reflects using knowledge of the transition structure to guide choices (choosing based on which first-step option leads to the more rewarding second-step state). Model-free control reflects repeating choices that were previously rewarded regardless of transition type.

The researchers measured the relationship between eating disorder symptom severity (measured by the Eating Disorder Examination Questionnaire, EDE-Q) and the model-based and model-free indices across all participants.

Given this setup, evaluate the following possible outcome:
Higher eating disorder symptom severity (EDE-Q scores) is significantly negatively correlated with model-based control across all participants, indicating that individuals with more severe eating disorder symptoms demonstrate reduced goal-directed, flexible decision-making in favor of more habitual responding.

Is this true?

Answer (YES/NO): YES